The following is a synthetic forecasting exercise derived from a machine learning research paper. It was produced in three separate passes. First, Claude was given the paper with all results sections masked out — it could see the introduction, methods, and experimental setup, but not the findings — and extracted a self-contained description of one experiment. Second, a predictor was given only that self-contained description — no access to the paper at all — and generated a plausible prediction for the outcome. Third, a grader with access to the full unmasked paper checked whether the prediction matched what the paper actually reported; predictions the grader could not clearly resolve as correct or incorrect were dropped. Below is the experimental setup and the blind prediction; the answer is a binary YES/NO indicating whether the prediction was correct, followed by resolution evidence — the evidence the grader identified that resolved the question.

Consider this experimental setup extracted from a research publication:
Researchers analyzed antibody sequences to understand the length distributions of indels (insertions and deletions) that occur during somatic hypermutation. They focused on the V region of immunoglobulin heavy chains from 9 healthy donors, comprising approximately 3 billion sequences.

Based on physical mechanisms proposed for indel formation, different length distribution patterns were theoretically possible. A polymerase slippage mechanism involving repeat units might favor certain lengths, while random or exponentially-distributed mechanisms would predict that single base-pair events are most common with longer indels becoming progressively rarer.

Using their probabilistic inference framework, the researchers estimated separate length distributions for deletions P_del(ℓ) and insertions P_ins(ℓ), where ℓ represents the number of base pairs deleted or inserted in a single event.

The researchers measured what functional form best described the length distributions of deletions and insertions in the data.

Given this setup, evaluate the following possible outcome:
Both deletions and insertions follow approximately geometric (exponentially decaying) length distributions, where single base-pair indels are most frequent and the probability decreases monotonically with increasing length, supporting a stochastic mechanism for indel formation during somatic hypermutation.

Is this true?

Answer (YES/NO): YES